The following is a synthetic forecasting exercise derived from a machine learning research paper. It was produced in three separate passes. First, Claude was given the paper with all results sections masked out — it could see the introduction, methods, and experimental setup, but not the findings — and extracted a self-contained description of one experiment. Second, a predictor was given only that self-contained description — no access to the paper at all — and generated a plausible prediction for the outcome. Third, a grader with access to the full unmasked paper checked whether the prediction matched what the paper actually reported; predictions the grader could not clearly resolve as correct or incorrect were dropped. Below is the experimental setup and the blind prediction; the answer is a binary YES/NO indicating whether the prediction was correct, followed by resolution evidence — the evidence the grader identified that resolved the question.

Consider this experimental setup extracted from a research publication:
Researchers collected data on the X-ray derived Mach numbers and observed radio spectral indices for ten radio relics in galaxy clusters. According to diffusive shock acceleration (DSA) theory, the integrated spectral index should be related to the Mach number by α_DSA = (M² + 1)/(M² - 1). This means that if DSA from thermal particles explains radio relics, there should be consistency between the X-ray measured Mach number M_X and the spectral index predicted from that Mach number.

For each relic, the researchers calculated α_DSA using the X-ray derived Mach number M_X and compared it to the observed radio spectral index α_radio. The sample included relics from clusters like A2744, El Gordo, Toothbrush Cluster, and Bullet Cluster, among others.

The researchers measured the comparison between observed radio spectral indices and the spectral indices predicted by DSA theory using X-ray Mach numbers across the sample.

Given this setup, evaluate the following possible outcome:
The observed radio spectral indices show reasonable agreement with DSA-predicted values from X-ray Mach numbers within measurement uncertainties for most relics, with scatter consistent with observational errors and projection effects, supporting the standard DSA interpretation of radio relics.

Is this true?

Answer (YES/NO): NO